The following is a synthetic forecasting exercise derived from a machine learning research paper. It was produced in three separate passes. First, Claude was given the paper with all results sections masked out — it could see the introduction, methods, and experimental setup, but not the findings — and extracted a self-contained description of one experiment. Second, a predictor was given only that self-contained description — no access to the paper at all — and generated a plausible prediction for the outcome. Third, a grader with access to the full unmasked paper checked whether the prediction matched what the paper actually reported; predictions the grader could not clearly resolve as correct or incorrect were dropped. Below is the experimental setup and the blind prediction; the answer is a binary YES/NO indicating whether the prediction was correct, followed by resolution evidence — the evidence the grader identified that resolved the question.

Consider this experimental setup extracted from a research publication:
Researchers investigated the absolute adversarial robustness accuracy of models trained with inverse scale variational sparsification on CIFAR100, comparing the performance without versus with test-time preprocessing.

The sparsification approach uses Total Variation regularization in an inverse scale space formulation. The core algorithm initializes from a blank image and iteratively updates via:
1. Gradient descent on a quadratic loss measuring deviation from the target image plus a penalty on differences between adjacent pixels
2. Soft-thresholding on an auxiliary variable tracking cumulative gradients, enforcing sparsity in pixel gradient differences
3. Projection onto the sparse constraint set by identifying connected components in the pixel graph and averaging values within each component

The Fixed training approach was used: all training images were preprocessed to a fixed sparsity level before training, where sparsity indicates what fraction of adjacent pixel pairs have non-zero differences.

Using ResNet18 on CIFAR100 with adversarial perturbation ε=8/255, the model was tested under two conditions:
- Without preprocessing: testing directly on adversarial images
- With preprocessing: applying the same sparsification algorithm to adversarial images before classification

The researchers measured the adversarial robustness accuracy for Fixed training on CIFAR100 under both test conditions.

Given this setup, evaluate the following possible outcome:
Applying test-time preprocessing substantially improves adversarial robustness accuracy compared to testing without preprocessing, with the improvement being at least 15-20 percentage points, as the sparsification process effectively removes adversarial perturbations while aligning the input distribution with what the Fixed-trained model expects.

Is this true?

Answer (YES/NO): YES